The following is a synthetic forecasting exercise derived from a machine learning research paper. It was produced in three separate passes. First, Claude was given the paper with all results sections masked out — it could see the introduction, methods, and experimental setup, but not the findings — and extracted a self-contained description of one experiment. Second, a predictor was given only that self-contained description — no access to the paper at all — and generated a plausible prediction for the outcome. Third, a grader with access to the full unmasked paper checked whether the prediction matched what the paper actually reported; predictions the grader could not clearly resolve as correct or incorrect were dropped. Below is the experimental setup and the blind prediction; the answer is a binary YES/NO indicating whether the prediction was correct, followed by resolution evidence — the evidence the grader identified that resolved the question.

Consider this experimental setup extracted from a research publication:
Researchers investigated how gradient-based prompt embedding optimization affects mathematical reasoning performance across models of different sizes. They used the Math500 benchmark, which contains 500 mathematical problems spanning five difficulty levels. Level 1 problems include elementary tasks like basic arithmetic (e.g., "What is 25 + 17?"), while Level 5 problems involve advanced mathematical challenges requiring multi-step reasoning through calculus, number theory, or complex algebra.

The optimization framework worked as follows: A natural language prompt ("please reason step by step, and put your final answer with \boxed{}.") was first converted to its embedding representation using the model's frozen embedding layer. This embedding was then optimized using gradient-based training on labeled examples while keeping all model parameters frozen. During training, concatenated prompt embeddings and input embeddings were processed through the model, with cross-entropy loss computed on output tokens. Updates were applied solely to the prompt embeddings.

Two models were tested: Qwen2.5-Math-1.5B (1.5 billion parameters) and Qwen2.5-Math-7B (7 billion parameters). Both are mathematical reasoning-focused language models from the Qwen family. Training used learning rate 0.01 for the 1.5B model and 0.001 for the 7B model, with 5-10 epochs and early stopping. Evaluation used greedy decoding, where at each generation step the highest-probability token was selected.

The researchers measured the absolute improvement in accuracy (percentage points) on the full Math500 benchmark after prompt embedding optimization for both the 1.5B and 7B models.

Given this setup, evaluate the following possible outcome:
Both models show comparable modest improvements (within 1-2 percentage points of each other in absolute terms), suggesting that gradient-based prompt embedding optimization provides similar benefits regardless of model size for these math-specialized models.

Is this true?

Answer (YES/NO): NO